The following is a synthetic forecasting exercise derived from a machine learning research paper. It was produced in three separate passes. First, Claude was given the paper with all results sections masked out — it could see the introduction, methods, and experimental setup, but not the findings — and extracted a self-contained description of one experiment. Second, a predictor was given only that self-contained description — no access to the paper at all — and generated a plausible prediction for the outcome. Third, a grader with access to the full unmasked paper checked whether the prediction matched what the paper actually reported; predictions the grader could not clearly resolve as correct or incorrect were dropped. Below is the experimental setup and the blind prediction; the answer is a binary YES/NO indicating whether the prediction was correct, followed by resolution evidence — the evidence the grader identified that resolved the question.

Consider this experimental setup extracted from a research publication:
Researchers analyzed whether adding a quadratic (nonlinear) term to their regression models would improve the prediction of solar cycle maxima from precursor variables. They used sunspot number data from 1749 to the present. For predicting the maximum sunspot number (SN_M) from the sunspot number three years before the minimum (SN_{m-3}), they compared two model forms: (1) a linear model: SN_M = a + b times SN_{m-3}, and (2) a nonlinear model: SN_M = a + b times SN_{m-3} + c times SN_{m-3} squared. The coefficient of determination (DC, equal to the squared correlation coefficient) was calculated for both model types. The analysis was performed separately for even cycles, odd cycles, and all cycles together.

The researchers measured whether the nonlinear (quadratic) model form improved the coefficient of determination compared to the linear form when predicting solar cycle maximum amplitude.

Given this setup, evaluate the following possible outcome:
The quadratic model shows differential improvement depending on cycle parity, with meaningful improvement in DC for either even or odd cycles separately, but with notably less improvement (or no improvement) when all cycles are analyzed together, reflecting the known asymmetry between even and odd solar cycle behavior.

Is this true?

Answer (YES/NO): NO